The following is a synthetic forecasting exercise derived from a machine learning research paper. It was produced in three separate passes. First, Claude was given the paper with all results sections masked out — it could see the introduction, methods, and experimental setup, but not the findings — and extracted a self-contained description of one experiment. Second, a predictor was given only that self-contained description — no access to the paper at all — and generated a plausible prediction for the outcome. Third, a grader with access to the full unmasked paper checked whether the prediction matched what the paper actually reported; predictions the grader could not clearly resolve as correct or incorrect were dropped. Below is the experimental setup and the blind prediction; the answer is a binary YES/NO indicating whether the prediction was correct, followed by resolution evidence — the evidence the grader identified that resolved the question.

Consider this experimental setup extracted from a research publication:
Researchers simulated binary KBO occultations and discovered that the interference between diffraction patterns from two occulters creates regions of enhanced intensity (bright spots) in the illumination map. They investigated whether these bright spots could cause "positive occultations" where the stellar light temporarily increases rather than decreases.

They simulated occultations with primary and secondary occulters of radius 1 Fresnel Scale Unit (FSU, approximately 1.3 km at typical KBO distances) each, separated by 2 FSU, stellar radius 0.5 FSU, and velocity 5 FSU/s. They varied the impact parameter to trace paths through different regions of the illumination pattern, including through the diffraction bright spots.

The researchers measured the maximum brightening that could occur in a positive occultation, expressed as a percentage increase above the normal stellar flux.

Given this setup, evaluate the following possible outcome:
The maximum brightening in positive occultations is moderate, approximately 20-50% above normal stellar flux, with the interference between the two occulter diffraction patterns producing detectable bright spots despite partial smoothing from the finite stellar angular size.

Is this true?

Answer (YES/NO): YES